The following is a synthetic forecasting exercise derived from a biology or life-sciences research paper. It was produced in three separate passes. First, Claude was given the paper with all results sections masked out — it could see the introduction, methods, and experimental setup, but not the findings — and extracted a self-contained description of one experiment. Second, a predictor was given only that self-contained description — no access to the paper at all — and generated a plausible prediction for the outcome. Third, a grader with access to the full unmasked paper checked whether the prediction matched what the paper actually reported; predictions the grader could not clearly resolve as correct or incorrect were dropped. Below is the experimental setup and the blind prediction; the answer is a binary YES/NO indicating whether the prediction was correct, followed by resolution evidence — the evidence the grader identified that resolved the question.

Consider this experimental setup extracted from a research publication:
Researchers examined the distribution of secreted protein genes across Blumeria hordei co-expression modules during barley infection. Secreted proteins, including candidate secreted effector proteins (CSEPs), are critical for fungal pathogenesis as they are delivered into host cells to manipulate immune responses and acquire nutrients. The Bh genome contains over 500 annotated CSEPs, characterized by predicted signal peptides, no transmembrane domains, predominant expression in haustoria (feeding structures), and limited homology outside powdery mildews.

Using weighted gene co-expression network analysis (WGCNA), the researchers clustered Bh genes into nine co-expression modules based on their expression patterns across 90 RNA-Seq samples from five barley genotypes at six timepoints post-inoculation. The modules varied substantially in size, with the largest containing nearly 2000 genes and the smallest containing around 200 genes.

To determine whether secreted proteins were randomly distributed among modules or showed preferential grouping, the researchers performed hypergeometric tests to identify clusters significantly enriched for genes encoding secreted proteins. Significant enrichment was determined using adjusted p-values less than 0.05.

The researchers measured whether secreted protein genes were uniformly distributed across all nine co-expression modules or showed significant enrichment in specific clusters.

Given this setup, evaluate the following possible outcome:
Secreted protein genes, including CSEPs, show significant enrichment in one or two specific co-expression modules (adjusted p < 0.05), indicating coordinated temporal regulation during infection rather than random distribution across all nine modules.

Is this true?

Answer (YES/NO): NO